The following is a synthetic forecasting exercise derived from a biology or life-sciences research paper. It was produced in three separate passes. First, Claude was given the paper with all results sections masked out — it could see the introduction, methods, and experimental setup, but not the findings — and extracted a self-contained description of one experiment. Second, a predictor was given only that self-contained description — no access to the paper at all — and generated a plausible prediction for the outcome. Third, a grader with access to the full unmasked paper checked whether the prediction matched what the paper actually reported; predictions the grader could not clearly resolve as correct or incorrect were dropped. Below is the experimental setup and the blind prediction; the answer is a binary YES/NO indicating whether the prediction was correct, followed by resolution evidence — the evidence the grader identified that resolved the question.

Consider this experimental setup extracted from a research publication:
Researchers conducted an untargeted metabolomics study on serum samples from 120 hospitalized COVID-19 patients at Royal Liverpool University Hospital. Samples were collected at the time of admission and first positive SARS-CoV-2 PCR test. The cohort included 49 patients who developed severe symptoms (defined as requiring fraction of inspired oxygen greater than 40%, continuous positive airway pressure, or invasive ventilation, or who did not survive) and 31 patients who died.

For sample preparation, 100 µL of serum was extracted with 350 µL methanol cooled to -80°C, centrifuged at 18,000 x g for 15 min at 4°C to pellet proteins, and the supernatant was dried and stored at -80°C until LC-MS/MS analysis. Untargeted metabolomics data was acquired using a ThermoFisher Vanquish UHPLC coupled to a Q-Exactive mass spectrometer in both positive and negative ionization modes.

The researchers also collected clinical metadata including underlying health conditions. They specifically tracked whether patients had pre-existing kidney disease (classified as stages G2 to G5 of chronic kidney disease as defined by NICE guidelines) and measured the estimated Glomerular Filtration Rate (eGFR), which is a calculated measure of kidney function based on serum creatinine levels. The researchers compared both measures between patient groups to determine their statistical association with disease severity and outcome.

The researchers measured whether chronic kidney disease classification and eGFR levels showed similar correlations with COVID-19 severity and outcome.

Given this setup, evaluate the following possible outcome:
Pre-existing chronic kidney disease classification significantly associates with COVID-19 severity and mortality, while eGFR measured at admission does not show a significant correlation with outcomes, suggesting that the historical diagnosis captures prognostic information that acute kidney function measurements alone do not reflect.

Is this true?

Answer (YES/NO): NO